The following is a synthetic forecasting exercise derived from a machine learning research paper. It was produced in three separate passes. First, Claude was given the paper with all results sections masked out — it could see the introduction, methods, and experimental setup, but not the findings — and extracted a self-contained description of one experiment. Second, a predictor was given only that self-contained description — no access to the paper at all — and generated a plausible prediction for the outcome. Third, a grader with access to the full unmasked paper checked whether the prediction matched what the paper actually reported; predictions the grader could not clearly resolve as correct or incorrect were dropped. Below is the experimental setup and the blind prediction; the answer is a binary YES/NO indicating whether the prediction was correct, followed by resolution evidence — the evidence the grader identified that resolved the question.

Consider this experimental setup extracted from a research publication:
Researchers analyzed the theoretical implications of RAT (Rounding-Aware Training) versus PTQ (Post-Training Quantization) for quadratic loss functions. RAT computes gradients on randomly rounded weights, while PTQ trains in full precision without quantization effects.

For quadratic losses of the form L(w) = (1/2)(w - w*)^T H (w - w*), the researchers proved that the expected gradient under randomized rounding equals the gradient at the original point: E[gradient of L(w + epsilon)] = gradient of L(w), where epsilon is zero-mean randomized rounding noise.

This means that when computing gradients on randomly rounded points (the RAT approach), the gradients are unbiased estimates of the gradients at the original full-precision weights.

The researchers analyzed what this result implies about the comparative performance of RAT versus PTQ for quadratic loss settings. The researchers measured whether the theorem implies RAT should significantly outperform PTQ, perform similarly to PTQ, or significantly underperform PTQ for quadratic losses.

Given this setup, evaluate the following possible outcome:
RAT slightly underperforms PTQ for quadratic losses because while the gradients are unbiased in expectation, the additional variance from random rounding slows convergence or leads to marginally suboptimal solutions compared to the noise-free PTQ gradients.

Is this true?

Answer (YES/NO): NO